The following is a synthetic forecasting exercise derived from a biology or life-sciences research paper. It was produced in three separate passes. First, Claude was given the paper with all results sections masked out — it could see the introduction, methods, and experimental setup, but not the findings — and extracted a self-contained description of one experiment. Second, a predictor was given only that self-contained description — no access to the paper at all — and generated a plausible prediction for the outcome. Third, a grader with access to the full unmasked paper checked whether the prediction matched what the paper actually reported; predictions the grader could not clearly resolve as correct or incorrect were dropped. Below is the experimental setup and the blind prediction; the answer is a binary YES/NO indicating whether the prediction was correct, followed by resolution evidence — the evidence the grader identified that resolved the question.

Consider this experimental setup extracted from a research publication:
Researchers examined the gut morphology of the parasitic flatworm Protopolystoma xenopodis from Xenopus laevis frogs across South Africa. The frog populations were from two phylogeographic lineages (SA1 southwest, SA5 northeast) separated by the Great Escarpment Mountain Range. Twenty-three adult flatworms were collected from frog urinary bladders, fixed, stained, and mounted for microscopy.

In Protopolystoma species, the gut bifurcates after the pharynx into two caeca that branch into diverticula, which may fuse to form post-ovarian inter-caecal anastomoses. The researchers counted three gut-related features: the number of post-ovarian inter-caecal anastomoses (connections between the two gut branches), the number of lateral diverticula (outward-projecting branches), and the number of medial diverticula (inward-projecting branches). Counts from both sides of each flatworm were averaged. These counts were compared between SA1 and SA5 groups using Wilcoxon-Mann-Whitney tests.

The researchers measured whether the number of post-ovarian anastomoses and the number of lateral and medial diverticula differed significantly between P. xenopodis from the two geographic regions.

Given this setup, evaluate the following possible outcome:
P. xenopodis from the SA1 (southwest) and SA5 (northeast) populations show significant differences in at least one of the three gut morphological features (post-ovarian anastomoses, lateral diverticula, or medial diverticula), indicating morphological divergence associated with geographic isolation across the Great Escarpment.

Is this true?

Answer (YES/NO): YES